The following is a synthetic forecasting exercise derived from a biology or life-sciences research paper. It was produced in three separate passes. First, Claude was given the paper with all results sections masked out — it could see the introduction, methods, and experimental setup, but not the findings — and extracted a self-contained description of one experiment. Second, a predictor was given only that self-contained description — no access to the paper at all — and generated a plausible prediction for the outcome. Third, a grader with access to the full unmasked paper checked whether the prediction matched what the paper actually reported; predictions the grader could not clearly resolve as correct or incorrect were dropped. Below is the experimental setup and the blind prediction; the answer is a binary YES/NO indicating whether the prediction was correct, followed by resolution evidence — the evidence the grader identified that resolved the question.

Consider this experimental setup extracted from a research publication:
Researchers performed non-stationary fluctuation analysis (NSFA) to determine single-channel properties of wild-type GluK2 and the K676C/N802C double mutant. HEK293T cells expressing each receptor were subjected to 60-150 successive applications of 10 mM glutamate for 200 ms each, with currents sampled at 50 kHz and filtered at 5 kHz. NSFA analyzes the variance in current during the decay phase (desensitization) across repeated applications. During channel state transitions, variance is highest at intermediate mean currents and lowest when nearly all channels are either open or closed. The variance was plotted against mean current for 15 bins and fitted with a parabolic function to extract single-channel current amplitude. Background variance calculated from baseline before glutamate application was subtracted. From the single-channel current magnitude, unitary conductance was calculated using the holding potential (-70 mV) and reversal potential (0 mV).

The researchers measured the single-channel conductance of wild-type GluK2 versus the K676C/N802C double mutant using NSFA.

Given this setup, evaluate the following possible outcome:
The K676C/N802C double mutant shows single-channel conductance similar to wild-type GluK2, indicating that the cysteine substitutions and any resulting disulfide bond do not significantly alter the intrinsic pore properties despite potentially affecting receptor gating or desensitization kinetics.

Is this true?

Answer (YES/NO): NO